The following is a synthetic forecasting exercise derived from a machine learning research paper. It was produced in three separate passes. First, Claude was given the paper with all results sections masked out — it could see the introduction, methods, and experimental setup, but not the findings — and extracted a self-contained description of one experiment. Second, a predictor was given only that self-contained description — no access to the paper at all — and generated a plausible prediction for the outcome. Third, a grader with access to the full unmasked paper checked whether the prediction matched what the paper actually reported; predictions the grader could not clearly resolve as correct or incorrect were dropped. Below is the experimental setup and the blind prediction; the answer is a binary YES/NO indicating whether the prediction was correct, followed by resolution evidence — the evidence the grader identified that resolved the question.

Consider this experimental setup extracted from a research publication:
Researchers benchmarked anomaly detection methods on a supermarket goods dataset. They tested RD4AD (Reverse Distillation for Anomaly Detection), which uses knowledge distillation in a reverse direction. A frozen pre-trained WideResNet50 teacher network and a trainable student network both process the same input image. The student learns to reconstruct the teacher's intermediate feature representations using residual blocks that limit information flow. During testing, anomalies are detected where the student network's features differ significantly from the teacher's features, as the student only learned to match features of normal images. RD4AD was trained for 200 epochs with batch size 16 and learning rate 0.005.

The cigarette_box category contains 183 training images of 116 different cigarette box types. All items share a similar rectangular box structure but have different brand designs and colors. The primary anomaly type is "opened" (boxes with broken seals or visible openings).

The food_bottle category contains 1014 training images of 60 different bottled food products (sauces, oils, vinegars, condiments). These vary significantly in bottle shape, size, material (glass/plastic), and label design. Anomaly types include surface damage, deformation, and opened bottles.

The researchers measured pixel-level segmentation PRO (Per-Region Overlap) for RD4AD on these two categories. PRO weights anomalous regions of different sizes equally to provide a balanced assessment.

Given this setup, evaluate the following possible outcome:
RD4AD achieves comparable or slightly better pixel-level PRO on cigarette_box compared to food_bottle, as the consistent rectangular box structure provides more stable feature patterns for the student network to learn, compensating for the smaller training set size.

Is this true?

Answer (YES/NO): NO